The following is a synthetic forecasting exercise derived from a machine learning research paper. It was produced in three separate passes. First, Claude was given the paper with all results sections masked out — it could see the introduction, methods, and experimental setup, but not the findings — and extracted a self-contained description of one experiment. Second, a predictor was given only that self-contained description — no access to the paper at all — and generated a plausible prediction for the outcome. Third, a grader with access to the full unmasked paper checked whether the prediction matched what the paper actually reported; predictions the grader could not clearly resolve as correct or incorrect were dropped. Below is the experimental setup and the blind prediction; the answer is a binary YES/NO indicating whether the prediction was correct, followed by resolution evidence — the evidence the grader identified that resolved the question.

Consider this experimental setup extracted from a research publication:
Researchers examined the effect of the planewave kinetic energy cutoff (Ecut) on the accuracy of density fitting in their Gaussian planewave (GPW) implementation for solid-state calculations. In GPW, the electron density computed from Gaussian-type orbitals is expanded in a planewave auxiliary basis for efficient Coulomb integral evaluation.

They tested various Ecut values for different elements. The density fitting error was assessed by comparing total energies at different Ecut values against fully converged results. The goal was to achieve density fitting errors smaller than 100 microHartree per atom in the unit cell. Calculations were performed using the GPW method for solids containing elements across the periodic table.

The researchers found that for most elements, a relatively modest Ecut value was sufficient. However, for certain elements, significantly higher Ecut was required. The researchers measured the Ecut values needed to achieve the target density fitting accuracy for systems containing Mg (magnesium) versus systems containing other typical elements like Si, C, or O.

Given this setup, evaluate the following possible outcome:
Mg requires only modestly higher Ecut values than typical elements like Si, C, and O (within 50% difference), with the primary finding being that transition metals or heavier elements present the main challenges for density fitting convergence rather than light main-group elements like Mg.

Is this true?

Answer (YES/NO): NO